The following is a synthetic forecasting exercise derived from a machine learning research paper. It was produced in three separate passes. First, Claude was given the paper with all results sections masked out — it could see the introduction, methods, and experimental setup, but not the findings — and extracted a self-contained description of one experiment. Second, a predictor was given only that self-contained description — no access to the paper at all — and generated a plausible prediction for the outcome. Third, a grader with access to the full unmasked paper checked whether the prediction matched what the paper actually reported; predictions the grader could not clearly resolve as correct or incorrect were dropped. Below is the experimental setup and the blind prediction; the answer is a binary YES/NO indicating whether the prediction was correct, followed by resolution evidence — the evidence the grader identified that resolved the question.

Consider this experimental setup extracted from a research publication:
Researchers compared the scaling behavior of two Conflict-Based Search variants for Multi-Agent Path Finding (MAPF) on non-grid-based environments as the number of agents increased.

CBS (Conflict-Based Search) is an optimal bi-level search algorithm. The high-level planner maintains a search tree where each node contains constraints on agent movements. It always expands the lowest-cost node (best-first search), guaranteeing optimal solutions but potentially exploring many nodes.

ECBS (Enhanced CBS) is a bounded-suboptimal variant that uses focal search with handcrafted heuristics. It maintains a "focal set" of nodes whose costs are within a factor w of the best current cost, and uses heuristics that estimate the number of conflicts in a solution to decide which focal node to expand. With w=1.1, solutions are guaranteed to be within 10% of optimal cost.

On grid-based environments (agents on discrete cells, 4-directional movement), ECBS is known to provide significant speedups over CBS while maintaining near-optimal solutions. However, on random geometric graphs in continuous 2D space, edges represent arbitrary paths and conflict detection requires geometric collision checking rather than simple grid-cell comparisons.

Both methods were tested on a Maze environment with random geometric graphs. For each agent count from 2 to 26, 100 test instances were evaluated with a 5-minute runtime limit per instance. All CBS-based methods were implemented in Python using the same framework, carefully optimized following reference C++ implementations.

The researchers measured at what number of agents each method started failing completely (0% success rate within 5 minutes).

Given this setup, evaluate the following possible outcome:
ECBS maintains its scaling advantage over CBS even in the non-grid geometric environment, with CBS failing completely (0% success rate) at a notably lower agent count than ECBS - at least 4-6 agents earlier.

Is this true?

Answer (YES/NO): NO